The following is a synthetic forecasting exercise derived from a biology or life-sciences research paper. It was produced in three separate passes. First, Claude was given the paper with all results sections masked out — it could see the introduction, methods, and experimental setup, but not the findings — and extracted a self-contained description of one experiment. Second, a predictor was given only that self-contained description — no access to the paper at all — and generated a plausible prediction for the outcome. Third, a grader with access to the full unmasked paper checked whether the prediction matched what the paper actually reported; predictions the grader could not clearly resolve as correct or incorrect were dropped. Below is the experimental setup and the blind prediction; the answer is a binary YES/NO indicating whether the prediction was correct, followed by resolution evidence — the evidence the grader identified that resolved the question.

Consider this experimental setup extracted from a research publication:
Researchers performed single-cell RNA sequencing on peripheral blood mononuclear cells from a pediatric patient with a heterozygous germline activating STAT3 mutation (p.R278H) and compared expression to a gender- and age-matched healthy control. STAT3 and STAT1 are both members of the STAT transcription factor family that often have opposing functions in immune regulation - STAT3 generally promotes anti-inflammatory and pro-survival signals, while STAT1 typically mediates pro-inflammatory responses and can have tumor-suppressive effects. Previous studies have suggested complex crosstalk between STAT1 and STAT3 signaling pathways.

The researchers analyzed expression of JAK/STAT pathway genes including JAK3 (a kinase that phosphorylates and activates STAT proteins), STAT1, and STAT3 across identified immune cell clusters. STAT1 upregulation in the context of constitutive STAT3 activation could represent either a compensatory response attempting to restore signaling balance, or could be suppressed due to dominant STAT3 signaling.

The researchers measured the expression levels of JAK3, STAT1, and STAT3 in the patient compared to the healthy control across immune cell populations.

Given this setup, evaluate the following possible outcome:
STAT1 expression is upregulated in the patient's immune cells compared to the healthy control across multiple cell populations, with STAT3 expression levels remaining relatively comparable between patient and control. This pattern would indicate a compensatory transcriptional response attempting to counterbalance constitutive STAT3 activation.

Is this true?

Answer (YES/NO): NO